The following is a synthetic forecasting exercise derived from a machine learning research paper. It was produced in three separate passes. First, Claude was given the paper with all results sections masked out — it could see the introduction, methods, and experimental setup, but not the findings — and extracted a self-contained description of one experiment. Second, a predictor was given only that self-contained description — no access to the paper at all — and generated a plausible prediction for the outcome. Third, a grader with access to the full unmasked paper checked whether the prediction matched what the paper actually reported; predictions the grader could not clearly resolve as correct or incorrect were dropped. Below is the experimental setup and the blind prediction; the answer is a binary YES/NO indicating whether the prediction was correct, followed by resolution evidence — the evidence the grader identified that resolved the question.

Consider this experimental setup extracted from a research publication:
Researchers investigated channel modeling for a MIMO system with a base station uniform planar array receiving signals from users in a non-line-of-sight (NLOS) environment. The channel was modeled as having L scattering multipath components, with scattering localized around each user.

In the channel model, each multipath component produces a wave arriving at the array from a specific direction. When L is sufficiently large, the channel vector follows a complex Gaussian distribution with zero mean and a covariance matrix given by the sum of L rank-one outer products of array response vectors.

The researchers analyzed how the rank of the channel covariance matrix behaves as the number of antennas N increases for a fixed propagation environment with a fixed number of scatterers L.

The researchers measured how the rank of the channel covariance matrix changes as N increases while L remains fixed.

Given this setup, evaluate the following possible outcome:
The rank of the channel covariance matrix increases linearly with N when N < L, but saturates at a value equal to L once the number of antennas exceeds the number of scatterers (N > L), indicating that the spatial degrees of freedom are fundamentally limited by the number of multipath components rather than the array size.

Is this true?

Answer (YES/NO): YES